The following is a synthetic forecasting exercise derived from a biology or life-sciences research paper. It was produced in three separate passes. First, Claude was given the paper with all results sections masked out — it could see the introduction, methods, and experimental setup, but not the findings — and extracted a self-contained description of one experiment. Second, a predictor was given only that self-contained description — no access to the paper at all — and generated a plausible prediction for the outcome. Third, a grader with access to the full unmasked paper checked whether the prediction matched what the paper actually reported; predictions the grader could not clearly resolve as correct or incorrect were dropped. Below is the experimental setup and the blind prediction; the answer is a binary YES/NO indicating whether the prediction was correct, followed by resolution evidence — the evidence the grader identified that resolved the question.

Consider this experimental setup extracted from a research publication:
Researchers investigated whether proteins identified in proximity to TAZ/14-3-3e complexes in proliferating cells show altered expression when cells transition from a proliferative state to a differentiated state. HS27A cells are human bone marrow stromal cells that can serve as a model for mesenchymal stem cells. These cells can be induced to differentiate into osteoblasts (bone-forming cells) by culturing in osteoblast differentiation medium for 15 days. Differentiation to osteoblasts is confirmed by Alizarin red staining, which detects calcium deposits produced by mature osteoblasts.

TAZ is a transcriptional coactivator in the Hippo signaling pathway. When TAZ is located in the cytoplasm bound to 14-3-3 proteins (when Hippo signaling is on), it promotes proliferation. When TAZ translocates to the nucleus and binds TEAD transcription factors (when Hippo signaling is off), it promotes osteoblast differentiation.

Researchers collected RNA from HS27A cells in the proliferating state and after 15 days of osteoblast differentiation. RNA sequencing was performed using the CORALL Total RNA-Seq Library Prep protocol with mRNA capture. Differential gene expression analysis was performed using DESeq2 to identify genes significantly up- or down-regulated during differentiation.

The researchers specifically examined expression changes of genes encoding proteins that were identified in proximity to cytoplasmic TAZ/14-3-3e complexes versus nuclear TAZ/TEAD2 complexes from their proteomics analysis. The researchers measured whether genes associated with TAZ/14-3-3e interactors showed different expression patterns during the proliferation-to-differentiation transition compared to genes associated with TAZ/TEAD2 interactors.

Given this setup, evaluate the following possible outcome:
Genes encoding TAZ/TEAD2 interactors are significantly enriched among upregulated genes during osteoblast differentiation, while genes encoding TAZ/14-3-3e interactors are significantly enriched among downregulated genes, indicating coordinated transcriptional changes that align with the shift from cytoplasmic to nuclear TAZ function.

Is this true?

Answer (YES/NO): NO